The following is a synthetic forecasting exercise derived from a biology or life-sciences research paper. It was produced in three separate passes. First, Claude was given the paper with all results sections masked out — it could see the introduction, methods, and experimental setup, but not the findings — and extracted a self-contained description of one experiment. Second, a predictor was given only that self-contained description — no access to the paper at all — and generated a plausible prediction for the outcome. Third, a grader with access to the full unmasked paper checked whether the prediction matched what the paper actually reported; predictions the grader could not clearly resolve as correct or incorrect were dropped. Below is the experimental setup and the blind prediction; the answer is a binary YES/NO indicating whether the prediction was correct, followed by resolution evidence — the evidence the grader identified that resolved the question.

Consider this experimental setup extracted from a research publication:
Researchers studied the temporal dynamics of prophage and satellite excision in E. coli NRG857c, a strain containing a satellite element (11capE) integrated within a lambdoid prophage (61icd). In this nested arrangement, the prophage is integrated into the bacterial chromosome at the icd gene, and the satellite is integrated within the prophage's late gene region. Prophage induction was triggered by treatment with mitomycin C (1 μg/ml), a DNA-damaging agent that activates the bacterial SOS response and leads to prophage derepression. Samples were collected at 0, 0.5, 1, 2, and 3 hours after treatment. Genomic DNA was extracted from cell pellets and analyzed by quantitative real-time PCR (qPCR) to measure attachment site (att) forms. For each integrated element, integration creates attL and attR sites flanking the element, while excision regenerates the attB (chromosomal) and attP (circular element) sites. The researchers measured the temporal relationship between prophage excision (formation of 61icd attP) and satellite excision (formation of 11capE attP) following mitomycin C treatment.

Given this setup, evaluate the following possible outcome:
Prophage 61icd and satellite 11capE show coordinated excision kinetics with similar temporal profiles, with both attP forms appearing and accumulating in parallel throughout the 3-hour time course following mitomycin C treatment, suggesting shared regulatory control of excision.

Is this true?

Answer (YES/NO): NO